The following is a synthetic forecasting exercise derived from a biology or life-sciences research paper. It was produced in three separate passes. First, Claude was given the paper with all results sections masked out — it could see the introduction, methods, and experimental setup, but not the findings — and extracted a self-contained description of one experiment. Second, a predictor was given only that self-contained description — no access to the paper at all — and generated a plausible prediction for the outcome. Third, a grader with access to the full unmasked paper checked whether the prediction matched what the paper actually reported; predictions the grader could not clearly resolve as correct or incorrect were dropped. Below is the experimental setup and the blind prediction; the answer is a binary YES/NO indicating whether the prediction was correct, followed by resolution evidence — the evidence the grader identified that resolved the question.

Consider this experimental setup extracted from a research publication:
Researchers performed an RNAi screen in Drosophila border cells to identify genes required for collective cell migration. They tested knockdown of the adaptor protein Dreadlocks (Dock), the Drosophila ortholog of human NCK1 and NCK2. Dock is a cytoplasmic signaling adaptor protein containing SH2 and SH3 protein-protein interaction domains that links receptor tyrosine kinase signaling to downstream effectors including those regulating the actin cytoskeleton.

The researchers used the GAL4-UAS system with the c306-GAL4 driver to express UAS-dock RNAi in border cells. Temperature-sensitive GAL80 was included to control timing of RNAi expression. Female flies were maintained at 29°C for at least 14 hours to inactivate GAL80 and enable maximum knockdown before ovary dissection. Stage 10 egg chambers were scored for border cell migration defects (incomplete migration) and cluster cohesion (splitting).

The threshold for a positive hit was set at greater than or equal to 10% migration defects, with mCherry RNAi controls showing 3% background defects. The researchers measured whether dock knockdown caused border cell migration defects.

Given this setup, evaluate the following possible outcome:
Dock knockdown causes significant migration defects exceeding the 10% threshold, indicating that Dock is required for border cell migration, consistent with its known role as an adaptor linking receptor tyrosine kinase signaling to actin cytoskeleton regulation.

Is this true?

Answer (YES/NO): YES